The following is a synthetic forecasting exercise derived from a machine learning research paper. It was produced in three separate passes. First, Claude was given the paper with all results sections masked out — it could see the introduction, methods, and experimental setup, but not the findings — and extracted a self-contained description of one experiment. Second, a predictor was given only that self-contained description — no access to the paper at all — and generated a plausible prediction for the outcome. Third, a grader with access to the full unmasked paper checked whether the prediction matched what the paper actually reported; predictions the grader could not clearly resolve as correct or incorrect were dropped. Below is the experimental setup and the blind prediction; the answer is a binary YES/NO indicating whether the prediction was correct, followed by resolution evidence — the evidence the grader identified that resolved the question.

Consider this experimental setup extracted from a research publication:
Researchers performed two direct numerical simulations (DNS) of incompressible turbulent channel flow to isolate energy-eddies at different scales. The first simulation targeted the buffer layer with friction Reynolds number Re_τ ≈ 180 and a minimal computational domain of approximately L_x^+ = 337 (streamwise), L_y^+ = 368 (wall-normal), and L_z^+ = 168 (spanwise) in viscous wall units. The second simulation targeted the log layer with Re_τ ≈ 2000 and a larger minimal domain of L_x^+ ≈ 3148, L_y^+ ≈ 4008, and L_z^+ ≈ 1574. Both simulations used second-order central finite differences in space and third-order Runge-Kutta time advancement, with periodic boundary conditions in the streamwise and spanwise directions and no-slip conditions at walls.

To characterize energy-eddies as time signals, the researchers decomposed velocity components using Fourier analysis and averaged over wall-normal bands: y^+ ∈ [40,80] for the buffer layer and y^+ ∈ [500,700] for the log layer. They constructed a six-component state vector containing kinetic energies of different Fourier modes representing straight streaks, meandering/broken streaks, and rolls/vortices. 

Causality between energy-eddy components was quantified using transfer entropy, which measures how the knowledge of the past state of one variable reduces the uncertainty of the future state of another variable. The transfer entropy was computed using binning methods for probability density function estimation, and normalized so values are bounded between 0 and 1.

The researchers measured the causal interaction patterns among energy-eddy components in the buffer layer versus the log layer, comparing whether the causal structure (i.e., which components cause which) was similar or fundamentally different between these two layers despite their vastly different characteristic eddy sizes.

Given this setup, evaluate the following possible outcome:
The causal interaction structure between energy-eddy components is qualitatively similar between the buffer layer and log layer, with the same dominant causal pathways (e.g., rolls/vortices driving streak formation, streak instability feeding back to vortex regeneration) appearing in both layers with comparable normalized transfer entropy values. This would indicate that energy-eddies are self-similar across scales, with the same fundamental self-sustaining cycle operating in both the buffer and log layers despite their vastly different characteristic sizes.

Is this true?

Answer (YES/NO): YES